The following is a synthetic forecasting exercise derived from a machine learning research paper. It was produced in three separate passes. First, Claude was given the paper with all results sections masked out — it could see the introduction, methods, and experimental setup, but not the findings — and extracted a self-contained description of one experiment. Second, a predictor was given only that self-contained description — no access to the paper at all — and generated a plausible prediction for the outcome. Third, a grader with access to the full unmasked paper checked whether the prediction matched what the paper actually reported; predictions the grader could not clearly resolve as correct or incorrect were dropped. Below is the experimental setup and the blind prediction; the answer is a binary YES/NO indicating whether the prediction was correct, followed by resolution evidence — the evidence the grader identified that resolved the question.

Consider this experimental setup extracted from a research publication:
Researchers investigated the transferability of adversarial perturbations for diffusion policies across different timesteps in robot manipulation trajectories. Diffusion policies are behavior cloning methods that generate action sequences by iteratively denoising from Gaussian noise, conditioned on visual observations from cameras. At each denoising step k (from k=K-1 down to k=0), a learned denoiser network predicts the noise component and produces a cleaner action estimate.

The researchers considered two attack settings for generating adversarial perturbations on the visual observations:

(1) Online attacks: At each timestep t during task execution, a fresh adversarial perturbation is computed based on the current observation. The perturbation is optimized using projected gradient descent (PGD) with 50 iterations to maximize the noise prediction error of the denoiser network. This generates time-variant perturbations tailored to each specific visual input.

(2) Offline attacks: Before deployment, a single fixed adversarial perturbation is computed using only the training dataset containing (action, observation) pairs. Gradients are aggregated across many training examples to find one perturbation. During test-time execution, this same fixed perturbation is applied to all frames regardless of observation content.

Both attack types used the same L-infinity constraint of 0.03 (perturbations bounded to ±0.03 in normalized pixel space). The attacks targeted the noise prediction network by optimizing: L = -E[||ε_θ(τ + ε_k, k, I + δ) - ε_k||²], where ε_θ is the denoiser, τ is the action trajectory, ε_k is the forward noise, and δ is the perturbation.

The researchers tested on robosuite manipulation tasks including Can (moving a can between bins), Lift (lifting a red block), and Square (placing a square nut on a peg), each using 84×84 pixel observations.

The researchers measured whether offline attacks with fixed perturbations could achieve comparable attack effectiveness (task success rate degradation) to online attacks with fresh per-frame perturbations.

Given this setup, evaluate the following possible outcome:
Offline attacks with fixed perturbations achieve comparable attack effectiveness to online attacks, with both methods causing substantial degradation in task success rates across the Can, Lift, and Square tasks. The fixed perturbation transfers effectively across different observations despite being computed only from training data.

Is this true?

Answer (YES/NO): YES